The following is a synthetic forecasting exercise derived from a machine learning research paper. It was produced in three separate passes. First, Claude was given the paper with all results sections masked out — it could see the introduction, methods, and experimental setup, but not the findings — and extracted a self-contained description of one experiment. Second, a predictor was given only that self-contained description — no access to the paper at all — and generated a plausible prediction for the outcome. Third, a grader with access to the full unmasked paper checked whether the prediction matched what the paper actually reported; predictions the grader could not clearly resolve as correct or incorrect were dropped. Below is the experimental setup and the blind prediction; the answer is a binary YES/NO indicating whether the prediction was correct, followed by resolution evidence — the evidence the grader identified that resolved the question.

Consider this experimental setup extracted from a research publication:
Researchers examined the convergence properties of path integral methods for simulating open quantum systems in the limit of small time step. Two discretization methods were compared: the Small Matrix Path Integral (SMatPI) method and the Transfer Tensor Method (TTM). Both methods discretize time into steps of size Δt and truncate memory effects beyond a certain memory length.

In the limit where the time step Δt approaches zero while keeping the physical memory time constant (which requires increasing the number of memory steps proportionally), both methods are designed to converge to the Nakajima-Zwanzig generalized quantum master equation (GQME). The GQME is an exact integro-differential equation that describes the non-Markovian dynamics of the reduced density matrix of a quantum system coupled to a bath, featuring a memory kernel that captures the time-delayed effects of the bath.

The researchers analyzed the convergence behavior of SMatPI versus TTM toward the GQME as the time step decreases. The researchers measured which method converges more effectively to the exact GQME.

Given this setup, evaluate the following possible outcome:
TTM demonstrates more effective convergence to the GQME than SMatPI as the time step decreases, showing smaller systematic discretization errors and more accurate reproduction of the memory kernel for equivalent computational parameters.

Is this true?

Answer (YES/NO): NO